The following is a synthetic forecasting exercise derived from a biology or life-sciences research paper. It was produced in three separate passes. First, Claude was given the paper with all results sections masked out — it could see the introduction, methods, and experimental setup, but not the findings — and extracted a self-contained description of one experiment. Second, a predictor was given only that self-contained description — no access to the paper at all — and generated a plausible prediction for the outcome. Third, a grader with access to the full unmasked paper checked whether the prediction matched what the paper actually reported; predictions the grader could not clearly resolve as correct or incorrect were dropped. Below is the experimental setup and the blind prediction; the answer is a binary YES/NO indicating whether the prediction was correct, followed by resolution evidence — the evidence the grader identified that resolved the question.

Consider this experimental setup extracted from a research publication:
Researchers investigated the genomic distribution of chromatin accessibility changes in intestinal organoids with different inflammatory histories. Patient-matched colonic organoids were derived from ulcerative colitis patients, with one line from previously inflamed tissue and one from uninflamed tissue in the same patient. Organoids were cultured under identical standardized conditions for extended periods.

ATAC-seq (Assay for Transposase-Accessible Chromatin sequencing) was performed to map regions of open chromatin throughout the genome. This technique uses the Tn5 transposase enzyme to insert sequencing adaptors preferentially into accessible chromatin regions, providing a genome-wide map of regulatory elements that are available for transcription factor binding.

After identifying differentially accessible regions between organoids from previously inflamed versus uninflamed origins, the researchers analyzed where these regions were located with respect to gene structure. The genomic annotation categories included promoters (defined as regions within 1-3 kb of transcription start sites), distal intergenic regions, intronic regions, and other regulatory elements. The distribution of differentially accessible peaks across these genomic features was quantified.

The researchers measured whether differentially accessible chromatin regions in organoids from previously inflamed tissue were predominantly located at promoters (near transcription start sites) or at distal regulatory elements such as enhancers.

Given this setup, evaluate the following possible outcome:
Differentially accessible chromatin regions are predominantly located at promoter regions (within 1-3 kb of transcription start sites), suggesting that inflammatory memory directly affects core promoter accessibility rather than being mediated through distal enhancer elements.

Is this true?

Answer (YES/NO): NO